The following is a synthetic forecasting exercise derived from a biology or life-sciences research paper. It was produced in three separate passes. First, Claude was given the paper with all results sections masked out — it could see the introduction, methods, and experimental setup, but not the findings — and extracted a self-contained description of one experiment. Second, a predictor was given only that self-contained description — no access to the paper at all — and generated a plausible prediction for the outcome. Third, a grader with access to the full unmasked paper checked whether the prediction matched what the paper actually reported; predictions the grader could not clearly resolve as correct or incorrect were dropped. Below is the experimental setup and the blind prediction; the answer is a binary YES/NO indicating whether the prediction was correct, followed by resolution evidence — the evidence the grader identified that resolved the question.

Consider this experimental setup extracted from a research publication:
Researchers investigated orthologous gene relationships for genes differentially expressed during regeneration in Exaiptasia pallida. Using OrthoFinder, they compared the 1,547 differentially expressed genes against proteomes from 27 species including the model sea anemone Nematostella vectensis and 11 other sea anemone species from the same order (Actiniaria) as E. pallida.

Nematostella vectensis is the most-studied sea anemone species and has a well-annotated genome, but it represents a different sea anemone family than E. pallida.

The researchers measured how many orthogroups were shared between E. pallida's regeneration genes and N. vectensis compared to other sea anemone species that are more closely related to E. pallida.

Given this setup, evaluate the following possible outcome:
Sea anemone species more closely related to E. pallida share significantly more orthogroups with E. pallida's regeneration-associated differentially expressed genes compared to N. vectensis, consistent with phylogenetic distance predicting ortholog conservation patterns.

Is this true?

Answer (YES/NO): YES